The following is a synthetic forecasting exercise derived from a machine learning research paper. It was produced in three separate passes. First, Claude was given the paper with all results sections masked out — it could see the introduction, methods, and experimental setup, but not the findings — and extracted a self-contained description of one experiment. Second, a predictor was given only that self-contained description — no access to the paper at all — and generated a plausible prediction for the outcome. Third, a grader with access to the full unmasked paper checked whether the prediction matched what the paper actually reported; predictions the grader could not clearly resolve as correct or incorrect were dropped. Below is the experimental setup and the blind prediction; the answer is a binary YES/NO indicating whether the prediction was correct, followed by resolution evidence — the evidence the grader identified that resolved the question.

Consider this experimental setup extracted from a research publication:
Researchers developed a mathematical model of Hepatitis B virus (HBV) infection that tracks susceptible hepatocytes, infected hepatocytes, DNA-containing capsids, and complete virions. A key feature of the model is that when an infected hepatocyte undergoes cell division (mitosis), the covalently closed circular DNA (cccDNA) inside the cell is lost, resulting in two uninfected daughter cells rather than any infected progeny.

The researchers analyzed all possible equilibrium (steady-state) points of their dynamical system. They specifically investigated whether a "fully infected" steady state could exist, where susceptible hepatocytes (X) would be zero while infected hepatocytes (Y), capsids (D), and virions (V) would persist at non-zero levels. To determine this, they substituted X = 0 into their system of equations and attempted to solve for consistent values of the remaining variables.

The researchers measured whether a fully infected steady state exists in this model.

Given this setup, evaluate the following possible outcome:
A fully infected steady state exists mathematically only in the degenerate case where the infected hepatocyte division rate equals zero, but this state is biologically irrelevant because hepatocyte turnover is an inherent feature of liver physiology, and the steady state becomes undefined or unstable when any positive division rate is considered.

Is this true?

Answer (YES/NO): NO